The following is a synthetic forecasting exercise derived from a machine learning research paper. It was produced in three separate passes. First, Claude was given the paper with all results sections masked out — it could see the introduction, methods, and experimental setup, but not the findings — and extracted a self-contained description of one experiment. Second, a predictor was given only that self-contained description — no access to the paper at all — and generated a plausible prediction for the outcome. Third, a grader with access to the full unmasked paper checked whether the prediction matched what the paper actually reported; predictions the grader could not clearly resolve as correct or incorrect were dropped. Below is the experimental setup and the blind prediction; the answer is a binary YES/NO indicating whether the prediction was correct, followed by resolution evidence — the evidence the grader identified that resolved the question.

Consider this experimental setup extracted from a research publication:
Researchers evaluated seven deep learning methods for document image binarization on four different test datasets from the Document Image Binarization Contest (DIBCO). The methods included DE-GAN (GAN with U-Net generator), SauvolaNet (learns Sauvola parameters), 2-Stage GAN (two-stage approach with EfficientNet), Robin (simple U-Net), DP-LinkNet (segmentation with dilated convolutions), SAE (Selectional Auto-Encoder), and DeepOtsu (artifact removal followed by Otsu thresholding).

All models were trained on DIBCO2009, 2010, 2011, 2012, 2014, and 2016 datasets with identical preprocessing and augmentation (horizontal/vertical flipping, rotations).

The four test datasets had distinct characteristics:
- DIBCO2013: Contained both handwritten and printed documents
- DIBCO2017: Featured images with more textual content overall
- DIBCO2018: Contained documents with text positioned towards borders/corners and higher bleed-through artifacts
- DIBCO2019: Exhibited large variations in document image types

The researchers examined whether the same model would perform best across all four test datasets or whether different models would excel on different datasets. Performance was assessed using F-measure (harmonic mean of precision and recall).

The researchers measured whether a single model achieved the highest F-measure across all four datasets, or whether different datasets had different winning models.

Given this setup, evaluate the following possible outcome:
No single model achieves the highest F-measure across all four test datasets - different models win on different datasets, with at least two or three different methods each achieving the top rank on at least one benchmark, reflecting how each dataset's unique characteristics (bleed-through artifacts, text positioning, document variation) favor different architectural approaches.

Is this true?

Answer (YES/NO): YES